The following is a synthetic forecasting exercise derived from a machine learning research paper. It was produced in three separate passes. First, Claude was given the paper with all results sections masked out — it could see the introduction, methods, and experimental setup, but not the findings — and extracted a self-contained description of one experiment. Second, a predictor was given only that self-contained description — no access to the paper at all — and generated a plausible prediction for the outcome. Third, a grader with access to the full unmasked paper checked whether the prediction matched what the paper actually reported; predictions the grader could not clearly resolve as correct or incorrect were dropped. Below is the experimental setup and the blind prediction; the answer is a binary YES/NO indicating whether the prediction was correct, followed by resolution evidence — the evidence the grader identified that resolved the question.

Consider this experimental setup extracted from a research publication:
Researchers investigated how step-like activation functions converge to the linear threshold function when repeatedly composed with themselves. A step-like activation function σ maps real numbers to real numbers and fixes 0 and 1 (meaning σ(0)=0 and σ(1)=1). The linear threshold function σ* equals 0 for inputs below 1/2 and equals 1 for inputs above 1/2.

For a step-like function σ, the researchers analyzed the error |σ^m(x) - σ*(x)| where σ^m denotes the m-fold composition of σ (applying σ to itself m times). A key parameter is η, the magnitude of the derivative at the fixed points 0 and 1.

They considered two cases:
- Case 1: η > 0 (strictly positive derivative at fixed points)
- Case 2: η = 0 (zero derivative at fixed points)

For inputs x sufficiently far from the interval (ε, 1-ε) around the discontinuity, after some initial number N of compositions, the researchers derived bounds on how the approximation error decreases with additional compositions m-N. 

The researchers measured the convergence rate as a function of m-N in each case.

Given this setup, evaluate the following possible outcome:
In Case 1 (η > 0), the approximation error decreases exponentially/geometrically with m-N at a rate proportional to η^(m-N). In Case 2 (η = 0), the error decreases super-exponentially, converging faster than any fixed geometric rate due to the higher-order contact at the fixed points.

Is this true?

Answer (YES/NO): NO